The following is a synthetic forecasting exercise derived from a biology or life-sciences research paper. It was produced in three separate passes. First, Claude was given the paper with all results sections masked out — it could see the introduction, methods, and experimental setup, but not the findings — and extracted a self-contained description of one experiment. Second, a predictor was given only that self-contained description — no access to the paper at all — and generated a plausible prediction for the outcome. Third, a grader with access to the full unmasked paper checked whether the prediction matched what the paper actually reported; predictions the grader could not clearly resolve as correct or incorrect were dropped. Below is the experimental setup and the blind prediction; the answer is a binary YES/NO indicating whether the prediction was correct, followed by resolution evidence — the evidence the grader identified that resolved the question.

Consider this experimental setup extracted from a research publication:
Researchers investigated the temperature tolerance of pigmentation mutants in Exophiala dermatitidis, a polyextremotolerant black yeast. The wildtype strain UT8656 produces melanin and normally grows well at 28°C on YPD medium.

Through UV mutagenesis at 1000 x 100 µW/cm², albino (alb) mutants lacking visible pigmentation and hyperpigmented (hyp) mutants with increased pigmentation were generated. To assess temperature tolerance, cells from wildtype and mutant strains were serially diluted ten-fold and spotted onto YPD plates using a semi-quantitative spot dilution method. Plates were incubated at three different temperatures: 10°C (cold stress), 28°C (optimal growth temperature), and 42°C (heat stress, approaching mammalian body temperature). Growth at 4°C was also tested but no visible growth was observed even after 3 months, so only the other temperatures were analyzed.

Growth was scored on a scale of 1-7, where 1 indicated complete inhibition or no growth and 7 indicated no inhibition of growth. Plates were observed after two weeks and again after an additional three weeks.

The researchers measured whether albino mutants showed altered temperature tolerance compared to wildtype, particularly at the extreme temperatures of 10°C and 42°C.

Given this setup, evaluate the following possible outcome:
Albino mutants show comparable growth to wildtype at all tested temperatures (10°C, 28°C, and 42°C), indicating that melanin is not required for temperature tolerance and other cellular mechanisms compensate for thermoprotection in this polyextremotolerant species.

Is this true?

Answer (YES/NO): NO